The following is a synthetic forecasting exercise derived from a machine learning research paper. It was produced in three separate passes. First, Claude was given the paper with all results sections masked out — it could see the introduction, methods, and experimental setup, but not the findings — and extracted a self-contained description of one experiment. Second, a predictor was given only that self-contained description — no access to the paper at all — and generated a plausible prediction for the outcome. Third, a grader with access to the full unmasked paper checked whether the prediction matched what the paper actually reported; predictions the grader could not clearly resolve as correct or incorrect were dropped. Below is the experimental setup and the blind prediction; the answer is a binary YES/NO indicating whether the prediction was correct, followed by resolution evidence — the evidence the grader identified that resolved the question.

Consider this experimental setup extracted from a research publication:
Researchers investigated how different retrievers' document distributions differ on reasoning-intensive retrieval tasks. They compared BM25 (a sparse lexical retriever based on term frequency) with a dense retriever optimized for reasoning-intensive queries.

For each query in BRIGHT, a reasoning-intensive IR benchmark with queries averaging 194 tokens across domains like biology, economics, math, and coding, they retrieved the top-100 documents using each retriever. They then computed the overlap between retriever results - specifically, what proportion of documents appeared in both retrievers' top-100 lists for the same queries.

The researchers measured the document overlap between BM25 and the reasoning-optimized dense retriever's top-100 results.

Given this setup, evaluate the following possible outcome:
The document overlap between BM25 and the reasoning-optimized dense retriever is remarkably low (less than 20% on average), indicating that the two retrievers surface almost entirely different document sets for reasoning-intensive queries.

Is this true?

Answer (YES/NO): NO